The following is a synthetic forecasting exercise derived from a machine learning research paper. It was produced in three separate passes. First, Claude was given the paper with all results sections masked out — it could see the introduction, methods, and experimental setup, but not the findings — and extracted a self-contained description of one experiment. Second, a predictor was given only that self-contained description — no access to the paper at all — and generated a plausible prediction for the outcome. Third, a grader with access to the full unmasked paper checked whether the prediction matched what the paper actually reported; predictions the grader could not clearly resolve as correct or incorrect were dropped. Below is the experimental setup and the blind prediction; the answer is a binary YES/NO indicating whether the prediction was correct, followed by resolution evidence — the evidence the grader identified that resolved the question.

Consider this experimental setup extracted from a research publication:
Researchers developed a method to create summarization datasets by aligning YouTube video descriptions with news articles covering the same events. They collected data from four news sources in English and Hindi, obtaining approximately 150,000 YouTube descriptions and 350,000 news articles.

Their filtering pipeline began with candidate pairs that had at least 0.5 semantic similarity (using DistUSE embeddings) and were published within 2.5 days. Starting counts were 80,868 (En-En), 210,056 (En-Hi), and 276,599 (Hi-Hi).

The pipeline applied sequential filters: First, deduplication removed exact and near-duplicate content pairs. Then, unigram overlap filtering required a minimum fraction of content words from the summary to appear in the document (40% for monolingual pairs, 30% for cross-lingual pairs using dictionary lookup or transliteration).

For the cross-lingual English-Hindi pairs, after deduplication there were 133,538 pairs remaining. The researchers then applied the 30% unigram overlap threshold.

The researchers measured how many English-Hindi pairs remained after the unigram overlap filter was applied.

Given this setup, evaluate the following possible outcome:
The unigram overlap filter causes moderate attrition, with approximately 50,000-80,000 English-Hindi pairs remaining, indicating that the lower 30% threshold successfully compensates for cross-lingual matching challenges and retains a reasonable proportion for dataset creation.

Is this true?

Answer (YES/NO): NO